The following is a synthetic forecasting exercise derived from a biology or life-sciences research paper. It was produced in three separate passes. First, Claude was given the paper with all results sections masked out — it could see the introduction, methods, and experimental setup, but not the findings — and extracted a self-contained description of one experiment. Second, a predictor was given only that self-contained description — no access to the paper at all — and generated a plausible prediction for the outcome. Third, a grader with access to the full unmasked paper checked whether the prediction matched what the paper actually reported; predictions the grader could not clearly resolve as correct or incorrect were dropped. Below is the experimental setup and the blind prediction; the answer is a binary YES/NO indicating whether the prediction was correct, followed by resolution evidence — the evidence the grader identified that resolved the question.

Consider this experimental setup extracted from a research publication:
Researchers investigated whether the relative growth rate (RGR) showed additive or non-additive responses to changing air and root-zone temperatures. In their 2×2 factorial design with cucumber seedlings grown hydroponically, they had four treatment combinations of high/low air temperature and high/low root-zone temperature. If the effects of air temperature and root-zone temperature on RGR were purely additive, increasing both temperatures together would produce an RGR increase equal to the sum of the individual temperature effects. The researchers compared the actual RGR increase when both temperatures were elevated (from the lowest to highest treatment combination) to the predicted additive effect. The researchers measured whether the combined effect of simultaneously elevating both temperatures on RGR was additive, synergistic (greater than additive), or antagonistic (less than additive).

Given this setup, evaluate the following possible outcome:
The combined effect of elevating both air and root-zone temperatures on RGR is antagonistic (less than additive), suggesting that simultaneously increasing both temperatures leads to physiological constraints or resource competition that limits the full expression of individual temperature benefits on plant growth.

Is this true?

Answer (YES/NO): YES